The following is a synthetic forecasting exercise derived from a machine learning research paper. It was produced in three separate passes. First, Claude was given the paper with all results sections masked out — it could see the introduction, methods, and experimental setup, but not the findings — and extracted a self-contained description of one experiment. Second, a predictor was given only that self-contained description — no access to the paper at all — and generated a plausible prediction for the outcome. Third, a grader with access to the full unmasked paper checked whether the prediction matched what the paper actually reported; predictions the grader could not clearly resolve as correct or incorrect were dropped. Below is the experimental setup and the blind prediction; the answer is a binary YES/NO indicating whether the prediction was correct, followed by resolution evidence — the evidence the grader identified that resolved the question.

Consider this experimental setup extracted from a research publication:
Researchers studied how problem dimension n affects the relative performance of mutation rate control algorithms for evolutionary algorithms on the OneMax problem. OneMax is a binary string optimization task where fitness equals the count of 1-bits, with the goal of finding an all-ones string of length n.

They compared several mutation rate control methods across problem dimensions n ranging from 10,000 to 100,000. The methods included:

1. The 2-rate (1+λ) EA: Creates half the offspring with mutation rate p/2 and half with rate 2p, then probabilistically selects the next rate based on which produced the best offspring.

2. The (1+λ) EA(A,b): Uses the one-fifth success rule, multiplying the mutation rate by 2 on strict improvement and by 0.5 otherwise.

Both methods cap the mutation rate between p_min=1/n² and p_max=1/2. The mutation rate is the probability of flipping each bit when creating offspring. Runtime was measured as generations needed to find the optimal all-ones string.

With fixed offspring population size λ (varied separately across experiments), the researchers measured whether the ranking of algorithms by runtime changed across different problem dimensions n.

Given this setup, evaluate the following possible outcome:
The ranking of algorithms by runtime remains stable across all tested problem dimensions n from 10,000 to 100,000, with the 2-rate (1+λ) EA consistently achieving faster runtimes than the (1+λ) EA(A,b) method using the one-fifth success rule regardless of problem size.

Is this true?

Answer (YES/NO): NO